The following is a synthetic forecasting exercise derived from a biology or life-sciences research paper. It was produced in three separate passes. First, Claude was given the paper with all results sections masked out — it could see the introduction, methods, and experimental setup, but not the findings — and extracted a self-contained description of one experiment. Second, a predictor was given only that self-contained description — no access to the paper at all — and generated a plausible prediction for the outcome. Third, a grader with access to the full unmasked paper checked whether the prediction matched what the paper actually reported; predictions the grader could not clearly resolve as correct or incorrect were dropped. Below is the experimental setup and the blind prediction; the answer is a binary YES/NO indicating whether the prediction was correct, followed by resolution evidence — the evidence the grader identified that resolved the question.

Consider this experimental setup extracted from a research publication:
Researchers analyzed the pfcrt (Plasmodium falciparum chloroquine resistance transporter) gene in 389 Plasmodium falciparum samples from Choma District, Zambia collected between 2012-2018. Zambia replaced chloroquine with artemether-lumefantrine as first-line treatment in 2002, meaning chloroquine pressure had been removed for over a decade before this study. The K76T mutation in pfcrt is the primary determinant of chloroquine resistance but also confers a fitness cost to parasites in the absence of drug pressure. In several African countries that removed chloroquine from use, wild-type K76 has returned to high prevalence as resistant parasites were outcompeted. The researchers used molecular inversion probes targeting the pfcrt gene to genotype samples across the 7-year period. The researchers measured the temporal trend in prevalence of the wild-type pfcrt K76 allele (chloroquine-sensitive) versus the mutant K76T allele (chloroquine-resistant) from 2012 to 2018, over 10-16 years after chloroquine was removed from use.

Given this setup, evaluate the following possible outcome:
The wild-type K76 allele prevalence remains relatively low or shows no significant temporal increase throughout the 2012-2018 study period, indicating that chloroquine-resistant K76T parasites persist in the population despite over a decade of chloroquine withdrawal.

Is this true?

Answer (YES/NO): NO